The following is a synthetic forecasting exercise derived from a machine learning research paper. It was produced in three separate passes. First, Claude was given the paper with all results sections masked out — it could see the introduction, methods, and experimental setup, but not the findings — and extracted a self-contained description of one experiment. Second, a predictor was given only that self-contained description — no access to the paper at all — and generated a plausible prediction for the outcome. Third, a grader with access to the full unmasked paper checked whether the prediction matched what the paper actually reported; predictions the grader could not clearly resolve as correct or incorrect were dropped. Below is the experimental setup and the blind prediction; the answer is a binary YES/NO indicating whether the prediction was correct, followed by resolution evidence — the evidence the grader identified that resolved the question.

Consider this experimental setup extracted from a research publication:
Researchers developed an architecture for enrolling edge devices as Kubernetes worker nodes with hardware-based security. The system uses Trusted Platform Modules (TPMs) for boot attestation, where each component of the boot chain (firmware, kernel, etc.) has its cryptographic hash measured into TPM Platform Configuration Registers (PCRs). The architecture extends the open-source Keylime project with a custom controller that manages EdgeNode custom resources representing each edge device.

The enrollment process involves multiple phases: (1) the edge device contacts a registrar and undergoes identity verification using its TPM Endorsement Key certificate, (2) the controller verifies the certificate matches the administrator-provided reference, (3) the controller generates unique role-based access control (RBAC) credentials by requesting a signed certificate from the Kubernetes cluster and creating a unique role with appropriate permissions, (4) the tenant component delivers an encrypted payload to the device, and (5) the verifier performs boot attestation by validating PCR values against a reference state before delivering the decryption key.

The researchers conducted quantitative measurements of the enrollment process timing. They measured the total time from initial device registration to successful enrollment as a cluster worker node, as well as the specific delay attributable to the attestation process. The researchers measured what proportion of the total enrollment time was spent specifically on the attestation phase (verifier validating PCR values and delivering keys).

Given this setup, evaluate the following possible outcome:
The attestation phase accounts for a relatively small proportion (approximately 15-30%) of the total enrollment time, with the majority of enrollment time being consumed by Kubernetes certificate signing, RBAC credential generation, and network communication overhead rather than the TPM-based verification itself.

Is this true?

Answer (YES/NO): NO